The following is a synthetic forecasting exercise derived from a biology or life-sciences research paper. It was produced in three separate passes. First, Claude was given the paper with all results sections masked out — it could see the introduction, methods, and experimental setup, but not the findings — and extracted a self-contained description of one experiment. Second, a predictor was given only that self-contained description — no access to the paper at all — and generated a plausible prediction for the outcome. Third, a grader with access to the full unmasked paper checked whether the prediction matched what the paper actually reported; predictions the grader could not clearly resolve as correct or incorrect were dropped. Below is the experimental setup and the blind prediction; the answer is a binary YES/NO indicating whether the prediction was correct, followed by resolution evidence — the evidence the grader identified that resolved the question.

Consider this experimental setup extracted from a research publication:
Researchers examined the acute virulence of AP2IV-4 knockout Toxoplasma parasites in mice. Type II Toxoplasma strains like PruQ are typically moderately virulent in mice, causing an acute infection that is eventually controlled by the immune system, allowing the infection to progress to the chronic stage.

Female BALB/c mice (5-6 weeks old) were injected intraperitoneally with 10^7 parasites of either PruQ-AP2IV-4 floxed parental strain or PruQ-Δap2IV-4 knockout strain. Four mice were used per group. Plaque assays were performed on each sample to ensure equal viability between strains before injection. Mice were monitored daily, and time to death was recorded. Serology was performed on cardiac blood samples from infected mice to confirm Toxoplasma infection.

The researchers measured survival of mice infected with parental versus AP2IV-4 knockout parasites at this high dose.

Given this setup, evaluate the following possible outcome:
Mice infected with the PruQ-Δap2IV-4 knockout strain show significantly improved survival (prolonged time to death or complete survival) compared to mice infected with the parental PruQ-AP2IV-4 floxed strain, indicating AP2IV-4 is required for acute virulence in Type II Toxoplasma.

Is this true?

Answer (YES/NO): YES